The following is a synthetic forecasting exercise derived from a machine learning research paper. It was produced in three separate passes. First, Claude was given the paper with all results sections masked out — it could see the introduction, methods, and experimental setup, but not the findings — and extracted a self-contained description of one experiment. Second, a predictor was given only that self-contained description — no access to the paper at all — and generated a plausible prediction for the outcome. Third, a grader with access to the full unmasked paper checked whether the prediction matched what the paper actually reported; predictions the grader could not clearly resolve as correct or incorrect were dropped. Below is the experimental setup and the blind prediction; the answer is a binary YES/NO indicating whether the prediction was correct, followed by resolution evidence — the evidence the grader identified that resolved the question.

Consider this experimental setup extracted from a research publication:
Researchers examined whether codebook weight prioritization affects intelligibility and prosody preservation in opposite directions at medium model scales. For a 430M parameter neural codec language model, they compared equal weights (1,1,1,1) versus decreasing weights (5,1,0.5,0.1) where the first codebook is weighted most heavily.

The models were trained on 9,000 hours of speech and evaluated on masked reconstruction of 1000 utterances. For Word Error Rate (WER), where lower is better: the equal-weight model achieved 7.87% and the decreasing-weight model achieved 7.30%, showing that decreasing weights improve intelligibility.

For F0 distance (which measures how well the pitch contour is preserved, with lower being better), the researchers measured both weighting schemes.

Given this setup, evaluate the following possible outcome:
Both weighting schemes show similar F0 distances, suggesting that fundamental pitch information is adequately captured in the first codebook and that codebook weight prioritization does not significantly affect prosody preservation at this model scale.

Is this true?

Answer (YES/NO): NO